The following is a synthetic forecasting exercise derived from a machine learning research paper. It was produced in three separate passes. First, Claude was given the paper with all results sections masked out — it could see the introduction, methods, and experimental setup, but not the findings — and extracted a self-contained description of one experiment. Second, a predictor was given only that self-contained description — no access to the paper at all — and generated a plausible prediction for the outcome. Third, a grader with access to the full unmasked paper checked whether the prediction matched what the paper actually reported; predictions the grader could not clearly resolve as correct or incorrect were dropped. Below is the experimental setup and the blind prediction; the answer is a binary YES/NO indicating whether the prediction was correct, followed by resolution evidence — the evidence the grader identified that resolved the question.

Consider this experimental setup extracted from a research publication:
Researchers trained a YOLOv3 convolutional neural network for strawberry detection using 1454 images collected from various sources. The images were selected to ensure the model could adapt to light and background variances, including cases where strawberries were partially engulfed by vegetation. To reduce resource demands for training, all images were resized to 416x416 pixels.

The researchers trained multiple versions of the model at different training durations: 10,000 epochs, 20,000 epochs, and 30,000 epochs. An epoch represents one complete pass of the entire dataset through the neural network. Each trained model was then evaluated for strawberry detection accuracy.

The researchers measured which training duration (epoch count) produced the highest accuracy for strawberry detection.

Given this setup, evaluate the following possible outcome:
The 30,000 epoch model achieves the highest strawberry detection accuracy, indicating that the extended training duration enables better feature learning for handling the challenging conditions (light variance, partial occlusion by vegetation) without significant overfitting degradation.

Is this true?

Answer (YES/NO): NO